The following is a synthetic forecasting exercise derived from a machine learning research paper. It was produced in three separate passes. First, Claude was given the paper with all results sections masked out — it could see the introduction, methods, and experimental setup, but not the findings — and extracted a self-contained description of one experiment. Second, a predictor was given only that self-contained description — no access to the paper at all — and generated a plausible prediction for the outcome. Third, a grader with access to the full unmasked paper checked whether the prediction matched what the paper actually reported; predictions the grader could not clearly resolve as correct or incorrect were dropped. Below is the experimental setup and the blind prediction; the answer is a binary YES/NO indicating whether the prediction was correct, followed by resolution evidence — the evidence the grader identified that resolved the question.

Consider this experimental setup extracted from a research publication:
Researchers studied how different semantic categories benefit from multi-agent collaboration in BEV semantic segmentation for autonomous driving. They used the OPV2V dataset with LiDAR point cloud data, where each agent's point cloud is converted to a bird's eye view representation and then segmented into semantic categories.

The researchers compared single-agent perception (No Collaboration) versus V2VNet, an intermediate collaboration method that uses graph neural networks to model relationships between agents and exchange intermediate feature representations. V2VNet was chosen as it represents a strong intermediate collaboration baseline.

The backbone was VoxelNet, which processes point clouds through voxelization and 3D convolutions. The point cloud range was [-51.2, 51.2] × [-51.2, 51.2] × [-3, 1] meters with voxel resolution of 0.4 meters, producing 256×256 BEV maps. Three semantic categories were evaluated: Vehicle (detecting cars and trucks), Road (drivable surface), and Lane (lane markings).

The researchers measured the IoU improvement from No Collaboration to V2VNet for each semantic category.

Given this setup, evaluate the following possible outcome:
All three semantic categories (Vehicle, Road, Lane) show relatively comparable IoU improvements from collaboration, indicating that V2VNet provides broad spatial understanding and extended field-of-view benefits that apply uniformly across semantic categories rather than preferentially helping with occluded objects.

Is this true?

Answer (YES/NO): NO